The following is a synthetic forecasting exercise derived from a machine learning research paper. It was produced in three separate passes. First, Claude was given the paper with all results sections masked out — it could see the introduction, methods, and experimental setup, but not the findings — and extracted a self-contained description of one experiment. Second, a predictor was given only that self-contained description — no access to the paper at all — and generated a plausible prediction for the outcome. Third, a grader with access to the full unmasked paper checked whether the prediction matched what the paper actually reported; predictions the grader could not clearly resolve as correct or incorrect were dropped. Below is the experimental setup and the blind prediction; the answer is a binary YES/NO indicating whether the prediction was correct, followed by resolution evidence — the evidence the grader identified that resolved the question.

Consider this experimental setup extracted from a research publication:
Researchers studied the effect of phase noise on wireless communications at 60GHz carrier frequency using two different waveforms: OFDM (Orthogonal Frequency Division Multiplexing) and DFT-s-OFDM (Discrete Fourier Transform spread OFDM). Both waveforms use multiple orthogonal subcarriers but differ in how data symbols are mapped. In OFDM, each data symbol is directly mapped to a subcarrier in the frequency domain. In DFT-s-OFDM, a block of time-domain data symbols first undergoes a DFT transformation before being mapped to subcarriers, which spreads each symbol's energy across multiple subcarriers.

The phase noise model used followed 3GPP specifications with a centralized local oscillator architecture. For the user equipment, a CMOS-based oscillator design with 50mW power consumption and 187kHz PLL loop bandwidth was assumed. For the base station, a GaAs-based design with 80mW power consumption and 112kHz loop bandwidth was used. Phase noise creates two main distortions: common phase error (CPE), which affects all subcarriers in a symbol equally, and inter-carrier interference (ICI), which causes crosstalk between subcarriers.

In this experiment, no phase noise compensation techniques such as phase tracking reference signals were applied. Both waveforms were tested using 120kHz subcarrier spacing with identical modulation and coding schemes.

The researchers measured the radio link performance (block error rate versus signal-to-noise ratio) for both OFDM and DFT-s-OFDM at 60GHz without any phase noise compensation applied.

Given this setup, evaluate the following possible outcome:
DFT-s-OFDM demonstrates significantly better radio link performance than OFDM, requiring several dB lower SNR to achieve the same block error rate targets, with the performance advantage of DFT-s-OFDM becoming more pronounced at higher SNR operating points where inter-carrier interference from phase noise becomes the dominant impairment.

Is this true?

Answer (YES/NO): NO